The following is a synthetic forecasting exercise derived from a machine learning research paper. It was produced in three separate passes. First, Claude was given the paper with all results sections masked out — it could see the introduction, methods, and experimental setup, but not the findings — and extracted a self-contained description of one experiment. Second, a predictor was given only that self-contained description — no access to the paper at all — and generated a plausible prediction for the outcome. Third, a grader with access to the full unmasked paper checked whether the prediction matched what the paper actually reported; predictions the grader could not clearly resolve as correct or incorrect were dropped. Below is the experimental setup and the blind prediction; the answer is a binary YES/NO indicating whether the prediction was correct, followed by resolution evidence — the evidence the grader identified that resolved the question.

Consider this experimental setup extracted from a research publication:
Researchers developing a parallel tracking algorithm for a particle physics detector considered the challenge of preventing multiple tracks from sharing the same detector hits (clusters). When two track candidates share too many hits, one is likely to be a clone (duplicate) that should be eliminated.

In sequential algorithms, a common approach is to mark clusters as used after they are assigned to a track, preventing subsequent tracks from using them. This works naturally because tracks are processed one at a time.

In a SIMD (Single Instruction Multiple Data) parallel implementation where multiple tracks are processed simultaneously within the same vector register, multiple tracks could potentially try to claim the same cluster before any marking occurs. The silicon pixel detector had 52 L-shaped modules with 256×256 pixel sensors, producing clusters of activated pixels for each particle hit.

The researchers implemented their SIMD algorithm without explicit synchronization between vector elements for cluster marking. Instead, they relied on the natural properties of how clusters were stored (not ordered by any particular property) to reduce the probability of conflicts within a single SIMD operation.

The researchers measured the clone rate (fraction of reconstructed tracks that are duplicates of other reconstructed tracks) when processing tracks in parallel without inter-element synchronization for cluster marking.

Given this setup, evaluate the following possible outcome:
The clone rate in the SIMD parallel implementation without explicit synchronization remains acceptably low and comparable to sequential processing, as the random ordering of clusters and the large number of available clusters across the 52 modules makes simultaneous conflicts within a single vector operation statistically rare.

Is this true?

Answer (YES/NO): YES